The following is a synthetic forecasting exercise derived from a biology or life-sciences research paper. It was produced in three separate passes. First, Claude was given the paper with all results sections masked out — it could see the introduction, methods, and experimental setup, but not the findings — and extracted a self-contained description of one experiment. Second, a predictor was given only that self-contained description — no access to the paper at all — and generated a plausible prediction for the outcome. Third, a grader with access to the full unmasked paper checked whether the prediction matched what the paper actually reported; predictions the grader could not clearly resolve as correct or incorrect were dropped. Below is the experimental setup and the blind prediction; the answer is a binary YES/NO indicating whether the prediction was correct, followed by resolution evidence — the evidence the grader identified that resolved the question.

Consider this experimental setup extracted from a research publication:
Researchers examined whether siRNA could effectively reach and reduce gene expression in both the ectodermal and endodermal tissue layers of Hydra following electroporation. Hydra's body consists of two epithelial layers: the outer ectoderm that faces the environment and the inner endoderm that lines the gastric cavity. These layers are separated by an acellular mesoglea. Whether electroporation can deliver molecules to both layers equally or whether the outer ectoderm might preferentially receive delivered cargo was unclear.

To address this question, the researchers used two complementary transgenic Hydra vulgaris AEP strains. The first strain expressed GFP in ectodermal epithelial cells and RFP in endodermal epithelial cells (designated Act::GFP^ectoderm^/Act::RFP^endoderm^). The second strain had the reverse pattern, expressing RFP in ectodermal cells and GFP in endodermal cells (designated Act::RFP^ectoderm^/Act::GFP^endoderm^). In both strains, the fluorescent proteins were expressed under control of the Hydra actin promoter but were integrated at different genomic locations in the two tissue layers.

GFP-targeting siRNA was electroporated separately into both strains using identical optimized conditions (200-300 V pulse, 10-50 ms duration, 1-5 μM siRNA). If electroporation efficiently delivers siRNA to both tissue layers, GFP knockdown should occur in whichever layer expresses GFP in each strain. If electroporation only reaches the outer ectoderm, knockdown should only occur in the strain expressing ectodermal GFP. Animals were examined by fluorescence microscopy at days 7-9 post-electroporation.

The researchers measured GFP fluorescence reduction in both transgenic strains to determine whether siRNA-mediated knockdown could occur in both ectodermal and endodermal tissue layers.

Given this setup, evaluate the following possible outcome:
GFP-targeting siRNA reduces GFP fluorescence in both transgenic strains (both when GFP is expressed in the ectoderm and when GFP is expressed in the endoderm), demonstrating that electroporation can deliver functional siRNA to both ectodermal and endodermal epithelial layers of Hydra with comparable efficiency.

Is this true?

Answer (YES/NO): NO